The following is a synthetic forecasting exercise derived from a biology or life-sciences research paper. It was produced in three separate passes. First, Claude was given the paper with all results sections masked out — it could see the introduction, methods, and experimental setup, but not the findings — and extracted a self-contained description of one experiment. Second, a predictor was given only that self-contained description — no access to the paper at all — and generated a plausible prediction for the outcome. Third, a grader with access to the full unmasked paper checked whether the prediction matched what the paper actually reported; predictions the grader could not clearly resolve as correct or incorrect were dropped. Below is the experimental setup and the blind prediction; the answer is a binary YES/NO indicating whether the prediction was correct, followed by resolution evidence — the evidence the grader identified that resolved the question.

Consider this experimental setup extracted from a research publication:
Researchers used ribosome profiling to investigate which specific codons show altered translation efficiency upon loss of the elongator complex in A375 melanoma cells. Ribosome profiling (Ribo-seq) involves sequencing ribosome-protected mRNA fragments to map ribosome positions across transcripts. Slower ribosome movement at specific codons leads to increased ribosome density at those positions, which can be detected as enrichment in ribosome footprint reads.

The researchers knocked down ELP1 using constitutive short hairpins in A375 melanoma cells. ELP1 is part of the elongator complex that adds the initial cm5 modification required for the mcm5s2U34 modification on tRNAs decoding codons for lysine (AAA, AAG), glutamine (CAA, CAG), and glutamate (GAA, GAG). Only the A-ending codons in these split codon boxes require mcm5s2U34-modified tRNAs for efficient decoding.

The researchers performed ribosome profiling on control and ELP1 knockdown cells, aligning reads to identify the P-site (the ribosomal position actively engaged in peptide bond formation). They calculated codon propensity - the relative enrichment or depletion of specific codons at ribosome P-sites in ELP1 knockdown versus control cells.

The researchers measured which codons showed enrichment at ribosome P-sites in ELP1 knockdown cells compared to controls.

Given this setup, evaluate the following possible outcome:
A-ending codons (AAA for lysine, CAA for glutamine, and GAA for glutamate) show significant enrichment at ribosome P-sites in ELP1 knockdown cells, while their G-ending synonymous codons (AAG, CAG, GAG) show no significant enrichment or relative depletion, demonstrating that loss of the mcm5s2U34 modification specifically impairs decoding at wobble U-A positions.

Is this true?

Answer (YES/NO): YES